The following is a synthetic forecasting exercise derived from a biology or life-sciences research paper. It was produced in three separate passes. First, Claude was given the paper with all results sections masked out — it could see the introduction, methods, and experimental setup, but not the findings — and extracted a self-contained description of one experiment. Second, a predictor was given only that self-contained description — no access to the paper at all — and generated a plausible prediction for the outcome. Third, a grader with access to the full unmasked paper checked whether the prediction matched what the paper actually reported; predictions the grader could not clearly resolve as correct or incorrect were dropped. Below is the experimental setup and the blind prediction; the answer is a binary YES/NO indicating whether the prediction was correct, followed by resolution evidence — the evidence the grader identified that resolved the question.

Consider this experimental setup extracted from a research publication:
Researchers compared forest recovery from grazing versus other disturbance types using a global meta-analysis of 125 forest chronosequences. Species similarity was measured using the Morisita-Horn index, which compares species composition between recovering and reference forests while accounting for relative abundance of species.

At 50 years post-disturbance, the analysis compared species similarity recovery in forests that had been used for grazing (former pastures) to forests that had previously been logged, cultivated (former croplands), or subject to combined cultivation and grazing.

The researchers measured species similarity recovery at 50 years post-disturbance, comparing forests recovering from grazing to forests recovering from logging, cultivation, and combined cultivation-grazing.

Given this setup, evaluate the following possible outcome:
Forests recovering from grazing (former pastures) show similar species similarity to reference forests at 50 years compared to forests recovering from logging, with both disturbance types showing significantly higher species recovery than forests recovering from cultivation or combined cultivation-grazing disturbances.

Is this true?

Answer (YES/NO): NO